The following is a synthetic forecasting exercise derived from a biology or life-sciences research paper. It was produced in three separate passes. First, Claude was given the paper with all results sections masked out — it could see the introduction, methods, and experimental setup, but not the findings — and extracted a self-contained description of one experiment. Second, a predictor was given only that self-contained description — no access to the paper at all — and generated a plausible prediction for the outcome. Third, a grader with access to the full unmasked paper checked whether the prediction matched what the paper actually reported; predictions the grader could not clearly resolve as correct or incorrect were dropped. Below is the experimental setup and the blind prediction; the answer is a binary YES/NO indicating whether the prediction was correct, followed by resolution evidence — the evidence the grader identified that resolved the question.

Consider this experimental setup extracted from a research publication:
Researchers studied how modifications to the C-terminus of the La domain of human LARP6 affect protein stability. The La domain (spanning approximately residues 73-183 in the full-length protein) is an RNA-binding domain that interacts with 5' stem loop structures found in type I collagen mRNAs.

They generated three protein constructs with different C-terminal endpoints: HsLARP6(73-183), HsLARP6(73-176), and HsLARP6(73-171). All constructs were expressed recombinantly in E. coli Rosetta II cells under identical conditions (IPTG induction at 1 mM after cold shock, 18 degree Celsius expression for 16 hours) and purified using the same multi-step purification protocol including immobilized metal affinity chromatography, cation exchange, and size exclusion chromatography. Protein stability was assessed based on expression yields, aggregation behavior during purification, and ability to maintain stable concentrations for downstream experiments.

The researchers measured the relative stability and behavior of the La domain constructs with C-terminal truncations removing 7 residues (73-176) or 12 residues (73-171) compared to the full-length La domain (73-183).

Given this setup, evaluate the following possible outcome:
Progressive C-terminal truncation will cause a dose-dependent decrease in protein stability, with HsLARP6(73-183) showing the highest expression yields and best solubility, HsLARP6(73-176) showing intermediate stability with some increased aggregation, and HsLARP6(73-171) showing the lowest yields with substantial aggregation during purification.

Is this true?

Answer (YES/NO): NO